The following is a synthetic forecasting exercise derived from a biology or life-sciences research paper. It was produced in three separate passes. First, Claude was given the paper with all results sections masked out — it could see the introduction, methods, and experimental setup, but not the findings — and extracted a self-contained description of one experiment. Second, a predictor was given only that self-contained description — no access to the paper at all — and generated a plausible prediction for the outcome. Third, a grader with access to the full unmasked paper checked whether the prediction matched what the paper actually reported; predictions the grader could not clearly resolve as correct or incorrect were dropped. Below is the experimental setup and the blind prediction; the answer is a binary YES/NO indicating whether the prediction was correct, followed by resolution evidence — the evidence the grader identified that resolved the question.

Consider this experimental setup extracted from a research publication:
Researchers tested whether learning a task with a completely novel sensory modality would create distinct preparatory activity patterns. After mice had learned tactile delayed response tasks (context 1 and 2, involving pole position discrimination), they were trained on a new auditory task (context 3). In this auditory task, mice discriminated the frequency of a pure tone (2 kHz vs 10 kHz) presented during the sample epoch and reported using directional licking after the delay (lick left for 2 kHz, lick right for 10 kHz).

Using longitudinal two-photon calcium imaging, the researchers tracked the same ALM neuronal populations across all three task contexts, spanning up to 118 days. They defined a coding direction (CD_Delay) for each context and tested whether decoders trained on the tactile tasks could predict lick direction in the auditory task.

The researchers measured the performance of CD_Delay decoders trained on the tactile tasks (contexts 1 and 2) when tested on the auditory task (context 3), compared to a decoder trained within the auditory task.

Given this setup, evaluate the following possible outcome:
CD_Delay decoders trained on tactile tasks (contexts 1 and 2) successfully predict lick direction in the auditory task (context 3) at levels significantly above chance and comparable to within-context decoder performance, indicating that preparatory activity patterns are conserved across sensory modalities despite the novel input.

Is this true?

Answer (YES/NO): NO